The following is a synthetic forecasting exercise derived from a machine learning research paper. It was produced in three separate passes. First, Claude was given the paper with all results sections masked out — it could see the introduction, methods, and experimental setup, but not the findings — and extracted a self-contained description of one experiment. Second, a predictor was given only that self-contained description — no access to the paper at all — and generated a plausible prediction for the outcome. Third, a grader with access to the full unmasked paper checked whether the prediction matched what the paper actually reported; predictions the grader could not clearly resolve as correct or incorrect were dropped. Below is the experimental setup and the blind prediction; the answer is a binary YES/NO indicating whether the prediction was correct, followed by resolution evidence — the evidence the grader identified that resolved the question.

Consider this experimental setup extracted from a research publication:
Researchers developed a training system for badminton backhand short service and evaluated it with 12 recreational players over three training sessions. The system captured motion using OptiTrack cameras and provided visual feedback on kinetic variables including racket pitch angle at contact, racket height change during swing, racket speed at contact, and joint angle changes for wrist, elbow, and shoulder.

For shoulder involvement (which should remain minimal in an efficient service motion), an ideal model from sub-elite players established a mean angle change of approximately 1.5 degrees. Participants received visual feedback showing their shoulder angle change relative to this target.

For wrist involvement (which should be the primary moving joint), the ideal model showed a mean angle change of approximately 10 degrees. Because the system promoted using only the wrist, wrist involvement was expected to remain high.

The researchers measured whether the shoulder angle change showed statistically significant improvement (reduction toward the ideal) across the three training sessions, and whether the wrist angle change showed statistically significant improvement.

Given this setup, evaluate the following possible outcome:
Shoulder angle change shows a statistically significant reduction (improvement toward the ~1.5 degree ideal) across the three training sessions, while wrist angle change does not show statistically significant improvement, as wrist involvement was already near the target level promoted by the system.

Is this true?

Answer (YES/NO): NO